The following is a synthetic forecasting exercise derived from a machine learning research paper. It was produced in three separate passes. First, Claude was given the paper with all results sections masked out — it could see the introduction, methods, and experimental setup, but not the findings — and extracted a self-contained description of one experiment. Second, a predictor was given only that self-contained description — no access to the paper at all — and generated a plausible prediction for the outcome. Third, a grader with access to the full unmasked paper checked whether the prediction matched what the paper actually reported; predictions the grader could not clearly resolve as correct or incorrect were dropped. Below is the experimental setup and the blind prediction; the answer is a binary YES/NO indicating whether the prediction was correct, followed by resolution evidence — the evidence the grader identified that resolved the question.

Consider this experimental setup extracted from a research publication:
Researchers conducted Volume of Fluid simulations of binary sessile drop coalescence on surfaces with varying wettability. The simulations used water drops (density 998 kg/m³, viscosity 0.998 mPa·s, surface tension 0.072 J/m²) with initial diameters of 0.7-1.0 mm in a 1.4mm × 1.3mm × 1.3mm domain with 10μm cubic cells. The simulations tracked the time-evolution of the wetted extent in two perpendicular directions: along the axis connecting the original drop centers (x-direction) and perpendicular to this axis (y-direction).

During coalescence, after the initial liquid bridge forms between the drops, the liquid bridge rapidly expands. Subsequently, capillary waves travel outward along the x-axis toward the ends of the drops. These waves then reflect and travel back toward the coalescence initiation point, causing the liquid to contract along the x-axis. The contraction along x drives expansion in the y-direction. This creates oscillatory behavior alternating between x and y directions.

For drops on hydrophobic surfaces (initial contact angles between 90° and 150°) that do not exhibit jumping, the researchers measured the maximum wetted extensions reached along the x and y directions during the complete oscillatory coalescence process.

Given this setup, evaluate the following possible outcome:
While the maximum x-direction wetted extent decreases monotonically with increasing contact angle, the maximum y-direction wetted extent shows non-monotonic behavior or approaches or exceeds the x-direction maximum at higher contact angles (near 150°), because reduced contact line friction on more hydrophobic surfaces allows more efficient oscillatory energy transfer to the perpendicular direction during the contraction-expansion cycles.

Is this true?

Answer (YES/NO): NO